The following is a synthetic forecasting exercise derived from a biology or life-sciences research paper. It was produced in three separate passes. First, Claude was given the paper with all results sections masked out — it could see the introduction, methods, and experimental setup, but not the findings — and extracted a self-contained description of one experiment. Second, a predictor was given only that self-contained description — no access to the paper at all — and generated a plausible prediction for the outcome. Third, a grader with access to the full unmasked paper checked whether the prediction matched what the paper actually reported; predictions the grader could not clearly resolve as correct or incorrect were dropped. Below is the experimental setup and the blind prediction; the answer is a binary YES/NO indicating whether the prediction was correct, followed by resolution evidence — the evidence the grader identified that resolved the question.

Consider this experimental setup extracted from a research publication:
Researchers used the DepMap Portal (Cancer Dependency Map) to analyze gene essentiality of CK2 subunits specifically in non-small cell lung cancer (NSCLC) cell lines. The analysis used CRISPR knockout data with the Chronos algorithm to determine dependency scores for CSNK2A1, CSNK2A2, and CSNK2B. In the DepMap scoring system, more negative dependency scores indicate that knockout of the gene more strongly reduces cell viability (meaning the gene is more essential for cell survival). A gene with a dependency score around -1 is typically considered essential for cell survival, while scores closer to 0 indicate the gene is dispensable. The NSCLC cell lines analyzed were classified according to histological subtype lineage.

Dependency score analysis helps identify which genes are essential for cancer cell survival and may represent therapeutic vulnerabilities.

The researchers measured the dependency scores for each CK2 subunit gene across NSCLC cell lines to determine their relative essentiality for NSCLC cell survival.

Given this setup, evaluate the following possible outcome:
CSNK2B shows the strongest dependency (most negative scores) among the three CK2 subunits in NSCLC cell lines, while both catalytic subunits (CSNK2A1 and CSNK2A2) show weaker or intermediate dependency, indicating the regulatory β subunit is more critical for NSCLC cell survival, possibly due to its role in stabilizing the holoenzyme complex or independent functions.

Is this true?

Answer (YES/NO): YES